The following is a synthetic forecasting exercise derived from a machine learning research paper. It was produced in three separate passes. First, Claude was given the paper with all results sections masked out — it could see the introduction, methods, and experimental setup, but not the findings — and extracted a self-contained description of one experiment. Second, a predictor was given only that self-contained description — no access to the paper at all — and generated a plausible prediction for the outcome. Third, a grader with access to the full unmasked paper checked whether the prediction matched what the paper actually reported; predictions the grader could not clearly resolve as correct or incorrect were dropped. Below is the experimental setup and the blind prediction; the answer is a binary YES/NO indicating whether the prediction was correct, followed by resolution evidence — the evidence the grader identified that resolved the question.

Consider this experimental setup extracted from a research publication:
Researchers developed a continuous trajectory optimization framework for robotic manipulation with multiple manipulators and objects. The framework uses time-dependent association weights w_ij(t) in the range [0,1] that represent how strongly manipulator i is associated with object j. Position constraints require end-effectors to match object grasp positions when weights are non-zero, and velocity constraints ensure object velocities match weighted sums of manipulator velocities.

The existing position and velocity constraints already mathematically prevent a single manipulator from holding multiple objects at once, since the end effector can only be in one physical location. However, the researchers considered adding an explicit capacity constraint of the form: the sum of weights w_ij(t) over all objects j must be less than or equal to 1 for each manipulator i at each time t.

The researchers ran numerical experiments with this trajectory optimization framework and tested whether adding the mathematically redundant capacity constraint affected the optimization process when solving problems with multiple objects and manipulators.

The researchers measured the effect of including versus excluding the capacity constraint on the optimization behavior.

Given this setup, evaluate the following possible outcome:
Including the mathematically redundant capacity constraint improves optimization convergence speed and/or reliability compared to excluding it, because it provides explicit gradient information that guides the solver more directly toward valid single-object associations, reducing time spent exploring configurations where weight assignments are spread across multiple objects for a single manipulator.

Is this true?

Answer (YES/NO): YES